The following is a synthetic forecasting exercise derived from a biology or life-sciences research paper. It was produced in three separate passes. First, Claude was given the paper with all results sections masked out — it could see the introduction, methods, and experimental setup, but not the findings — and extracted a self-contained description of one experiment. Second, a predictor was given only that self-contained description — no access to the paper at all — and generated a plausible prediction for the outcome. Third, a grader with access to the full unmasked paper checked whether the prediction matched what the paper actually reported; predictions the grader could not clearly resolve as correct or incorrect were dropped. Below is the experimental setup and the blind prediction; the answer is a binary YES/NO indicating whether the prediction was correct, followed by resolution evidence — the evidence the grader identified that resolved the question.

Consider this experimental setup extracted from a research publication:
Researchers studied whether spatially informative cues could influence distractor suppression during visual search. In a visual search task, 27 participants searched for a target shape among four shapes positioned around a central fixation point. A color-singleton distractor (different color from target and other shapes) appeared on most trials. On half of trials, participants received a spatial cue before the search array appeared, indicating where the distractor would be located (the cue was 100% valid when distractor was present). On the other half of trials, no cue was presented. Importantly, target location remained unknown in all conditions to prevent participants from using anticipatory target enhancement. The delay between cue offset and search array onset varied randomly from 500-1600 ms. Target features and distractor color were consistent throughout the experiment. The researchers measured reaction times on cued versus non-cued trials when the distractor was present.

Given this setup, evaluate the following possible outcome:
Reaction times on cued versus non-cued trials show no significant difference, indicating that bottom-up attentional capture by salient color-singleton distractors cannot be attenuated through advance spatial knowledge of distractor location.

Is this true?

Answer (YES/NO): NO